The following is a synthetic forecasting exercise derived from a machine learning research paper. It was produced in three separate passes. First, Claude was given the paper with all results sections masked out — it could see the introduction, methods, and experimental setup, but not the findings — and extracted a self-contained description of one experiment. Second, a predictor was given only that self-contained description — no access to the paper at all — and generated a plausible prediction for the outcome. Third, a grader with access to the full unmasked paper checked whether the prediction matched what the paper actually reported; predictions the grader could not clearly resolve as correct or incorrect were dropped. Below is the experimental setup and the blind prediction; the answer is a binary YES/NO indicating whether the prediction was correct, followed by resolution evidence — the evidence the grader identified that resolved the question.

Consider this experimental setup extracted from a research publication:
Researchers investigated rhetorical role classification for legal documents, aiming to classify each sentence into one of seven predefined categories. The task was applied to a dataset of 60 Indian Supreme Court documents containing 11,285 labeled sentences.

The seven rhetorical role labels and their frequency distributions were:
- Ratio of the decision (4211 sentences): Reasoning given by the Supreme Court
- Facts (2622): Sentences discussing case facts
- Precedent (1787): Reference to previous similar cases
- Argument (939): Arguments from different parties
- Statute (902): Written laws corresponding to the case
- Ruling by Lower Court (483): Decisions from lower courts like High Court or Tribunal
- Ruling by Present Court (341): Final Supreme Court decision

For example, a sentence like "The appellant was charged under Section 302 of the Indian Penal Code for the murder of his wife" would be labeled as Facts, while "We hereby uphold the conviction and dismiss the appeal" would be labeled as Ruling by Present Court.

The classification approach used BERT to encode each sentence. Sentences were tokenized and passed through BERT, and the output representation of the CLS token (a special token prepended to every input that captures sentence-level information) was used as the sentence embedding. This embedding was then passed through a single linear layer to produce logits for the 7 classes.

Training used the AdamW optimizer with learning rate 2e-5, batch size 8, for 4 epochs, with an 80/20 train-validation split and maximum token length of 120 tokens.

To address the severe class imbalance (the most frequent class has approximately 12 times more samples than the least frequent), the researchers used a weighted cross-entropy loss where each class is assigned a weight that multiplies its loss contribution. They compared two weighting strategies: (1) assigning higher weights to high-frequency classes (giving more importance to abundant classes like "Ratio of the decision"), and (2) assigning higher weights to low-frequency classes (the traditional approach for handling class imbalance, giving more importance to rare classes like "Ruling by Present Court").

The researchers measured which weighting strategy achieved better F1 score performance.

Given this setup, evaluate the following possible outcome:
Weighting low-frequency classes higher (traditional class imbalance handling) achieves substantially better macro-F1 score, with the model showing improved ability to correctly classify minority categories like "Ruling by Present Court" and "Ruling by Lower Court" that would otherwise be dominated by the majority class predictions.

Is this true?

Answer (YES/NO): NO